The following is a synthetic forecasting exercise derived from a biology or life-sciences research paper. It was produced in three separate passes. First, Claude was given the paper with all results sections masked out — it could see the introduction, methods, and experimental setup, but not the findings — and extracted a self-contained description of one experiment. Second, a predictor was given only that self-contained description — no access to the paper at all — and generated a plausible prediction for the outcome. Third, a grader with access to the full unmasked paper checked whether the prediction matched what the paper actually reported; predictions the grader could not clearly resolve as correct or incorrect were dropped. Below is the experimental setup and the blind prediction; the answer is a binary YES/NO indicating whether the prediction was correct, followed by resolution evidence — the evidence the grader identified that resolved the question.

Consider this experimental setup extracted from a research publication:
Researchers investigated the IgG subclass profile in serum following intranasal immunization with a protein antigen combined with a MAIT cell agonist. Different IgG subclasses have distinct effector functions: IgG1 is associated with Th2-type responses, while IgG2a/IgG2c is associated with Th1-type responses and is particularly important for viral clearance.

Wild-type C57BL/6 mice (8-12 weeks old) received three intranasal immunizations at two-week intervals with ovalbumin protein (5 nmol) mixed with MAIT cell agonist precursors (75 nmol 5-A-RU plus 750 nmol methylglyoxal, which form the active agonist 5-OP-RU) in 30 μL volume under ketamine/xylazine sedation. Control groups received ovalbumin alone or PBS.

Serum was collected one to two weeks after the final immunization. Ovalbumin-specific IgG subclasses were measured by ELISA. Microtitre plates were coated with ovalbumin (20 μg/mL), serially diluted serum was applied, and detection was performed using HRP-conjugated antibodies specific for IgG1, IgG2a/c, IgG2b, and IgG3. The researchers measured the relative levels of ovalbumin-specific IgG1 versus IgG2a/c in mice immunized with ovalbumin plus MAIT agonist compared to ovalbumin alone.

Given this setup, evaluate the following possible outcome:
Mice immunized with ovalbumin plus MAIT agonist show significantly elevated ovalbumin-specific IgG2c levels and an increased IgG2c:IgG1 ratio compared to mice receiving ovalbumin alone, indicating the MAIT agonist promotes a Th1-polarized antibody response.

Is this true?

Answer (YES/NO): NO